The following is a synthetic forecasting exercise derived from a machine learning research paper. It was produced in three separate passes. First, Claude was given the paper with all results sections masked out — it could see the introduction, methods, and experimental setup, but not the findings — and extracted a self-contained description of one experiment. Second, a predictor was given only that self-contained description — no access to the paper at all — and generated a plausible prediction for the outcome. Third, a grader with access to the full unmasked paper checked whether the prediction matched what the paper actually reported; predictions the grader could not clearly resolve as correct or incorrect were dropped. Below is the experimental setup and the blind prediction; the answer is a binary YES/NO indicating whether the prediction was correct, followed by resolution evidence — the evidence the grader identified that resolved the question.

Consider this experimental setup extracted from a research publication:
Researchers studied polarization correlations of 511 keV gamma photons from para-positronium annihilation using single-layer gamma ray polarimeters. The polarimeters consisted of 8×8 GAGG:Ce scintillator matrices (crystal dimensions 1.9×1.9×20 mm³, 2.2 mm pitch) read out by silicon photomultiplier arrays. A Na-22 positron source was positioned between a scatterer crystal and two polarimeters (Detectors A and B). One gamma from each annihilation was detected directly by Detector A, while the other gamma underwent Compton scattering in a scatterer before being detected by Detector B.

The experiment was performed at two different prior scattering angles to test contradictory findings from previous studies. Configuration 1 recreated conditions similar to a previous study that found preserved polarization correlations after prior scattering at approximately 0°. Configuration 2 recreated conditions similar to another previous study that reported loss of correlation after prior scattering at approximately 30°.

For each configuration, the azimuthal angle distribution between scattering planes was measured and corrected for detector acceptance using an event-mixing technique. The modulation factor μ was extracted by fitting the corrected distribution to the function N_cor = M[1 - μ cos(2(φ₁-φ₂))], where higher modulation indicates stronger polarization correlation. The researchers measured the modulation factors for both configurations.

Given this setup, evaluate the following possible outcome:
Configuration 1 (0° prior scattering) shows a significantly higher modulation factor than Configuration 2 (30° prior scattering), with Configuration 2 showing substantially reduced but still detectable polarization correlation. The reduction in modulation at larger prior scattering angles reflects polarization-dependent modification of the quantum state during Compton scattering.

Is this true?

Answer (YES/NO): NO